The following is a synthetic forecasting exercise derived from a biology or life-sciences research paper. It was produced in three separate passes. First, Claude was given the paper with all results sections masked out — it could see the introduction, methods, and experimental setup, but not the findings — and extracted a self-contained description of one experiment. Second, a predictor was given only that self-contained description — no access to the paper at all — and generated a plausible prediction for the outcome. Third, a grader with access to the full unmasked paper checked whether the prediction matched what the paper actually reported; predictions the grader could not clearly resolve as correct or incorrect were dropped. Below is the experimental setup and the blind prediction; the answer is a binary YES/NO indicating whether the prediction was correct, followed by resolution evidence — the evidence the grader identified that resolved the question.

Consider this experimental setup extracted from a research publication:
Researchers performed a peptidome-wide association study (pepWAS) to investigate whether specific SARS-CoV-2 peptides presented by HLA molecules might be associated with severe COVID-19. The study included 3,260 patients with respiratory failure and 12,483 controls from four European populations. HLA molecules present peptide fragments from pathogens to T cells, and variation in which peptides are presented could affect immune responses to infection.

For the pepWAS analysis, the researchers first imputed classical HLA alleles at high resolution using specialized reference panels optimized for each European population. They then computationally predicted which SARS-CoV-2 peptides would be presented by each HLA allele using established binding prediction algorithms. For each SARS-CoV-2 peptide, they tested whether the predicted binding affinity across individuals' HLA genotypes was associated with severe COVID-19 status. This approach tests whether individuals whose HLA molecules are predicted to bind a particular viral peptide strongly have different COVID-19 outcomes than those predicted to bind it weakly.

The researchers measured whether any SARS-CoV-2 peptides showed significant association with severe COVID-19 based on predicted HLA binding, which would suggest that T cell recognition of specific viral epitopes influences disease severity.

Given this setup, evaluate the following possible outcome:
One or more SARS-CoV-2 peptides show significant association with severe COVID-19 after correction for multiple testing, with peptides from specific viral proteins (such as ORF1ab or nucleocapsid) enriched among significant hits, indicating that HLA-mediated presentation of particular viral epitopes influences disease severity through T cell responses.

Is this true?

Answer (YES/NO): NO